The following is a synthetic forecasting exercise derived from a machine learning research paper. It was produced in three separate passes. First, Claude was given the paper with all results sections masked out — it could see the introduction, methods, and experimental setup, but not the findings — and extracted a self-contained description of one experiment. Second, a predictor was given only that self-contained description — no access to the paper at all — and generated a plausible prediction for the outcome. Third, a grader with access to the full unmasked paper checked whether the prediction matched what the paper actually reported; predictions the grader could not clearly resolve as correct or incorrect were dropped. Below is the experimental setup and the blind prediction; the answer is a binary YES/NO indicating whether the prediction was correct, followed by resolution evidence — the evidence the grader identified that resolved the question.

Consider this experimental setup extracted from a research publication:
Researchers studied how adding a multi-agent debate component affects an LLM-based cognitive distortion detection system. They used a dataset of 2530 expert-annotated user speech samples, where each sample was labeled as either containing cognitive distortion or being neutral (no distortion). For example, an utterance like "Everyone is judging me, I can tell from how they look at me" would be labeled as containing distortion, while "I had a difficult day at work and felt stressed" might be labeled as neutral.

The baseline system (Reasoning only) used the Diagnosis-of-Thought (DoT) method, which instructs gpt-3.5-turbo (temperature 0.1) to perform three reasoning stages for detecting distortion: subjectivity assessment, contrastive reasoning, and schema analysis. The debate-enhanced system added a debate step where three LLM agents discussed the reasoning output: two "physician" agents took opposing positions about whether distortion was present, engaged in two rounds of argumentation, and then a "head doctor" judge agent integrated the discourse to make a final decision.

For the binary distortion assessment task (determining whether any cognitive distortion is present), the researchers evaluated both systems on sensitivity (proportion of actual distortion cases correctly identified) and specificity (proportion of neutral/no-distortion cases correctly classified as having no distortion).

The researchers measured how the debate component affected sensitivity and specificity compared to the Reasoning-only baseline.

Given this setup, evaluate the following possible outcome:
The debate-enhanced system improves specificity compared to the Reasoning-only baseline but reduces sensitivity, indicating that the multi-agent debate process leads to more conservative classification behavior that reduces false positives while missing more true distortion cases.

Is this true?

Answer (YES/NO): YES